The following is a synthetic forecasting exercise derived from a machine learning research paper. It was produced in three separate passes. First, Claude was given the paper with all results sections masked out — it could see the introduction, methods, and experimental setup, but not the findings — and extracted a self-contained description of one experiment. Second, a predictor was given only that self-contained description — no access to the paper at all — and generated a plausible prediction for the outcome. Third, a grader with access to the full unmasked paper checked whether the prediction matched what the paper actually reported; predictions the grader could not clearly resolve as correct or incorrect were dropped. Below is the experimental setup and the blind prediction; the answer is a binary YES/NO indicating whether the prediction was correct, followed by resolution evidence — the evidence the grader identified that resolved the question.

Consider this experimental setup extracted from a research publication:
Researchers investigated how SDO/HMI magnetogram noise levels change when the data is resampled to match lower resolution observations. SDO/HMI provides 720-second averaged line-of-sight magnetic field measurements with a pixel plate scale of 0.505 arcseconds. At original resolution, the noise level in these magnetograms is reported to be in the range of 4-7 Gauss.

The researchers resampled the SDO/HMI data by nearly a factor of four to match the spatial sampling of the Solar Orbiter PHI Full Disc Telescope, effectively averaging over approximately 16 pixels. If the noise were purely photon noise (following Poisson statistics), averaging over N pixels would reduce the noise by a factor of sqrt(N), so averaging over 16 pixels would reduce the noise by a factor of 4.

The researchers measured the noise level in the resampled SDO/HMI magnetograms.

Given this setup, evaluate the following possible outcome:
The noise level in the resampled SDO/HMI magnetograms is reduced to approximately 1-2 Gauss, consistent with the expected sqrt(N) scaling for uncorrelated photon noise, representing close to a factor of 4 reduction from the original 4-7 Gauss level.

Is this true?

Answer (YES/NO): NO